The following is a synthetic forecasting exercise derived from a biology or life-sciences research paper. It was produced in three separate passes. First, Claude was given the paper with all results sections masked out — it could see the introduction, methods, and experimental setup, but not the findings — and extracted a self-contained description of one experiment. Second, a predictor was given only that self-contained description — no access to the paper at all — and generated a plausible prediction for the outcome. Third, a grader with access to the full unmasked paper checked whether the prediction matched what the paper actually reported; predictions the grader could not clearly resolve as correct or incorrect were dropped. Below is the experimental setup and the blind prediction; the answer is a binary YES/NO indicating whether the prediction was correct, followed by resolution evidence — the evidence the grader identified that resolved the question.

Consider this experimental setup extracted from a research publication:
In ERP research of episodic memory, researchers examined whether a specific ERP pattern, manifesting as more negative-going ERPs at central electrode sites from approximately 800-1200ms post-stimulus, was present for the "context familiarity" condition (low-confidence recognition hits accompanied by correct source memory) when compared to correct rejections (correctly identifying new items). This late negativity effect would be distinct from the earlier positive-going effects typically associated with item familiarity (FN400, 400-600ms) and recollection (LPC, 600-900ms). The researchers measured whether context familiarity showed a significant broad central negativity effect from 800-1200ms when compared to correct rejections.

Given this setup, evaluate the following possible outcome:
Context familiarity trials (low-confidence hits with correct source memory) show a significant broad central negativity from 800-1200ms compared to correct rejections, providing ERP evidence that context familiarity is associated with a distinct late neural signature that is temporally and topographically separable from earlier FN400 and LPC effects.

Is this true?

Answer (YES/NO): YES